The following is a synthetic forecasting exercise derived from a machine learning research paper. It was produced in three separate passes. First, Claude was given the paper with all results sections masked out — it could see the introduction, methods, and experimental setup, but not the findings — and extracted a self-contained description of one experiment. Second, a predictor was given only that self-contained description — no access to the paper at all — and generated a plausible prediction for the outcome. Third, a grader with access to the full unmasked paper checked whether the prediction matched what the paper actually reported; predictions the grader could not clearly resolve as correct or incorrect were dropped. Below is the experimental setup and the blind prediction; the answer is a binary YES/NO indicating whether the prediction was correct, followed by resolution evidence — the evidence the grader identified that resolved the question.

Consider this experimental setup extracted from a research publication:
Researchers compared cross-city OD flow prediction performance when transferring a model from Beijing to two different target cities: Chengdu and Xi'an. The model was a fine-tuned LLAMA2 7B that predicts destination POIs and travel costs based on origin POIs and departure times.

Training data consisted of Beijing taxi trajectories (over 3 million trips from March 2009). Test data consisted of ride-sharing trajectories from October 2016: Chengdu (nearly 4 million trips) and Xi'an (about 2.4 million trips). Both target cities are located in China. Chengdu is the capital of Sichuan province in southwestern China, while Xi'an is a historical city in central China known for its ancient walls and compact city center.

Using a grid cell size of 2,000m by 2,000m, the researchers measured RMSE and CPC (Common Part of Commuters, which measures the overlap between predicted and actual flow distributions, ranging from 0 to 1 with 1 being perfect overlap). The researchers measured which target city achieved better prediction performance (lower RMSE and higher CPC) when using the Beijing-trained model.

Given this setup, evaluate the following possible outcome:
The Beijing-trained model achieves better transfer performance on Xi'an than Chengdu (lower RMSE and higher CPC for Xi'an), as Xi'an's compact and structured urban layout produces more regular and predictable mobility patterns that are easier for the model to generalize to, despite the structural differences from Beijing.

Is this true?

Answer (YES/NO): NO